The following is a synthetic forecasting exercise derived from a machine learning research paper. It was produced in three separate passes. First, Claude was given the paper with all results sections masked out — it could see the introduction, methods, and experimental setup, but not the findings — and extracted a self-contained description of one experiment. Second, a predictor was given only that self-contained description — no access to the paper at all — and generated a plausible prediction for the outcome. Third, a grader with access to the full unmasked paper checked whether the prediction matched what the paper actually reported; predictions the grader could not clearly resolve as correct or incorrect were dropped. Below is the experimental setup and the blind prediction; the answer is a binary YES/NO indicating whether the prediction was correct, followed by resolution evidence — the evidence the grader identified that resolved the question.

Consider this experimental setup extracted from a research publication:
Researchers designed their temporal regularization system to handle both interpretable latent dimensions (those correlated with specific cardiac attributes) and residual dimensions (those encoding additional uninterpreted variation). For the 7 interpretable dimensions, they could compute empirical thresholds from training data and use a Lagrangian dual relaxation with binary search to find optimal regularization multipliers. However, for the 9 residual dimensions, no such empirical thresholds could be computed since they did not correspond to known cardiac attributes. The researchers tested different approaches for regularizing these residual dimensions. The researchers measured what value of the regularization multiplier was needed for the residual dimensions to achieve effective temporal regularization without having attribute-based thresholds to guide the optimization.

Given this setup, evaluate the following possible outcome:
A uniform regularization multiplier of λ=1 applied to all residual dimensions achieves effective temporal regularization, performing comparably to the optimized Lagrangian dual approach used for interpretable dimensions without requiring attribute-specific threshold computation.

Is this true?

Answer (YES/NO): NO